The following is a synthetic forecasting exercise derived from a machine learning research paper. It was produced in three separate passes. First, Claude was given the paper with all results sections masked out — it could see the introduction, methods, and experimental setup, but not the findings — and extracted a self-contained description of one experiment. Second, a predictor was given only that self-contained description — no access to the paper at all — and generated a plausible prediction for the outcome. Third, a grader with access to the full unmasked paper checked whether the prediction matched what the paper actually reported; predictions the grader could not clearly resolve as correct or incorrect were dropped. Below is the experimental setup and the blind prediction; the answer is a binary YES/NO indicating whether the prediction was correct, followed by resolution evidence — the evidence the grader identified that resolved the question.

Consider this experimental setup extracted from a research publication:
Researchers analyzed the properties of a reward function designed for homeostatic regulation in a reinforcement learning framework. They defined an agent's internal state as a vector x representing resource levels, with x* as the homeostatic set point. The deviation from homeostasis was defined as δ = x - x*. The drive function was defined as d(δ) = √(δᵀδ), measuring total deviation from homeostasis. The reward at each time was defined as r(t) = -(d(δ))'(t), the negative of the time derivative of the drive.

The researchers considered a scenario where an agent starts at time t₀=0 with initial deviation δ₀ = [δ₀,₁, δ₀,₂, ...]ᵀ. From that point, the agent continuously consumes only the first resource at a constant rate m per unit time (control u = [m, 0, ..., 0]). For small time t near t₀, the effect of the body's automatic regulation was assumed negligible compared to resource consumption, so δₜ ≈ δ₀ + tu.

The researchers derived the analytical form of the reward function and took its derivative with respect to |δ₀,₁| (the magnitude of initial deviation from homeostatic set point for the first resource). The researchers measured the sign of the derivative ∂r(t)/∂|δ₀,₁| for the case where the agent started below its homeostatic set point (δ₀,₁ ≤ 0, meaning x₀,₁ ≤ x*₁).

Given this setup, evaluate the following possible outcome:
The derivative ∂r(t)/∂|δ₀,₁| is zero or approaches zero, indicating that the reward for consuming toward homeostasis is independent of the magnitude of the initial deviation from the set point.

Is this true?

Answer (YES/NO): NO